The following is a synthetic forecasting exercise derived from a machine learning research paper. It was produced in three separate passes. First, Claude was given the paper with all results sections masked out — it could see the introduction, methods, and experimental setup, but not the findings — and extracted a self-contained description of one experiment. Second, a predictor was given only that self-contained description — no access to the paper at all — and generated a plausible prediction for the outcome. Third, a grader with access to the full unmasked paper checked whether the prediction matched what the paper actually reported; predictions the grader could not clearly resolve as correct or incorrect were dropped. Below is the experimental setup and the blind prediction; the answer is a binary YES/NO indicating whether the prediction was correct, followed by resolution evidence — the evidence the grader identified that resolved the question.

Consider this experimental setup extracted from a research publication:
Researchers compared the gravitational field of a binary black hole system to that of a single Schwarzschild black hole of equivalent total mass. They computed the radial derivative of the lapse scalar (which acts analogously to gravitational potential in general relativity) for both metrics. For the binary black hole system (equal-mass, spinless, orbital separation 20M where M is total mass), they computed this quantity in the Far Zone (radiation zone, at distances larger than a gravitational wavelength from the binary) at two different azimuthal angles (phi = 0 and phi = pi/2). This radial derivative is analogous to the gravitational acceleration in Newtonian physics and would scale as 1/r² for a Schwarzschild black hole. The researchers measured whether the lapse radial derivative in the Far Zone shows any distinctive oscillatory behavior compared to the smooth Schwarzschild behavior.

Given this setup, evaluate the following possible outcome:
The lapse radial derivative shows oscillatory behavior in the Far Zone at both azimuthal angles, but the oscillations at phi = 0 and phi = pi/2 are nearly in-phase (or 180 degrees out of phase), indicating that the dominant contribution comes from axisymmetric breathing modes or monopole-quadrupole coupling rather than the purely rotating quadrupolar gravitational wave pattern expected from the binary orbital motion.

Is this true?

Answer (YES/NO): NO